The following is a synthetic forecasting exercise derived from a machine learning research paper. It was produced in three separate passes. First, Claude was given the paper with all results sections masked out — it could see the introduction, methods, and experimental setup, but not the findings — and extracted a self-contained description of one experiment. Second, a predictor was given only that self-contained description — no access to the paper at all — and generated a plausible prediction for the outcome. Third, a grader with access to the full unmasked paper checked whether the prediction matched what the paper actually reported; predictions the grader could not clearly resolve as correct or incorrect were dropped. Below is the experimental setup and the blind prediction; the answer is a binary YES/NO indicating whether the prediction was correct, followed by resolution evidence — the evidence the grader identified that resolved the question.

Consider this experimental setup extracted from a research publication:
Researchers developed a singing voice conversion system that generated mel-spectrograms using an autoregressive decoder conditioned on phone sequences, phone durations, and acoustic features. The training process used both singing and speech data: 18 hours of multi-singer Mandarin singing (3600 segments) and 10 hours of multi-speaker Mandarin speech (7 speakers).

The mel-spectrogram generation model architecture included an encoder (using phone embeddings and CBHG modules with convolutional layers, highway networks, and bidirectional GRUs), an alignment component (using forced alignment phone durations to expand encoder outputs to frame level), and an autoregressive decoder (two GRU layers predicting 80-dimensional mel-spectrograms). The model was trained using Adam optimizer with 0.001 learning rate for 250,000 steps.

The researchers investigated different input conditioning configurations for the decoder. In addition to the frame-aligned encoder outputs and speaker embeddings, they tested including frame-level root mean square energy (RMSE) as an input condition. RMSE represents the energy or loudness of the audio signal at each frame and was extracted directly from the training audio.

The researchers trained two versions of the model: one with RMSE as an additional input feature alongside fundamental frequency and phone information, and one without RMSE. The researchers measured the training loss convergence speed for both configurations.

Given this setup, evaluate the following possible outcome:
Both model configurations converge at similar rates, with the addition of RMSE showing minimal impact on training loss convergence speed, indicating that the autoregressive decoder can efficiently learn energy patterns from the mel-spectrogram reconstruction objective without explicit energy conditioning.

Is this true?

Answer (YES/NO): NO